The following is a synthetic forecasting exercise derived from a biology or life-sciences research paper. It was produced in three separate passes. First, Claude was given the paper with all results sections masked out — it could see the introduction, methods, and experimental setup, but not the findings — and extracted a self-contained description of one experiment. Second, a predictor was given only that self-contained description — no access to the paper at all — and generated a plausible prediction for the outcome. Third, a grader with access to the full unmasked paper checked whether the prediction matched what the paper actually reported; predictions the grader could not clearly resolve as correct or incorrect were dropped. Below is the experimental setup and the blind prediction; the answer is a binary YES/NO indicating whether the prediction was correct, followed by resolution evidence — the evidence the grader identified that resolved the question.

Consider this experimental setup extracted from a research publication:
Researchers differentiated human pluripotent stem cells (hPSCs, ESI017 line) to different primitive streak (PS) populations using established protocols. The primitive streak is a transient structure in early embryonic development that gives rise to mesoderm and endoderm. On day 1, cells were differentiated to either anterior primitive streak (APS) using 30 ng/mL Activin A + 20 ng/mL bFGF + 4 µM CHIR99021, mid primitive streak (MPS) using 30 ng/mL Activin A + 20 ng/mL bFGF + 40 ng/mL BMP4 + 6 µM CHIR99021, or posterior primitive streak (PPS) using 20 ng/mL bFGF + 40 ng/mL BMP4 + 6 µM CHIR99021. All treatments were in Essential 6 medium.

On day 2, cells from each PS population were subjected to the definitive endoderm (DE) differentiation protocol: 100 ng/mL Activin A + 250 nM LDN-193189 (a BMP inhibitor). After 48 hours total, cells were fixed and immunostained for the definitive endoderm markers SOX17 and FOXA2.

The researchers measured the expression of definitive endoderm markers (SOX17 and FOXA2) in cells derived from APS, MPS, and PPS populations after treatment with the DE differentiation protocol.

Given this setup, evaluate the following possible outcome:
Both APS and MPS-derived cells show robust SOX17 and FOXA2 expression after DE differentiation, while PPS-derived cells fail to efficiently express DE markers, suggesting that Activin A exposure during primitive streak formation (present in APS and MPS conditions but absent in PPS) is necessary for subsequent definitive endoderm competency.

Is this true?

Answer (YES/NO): NO